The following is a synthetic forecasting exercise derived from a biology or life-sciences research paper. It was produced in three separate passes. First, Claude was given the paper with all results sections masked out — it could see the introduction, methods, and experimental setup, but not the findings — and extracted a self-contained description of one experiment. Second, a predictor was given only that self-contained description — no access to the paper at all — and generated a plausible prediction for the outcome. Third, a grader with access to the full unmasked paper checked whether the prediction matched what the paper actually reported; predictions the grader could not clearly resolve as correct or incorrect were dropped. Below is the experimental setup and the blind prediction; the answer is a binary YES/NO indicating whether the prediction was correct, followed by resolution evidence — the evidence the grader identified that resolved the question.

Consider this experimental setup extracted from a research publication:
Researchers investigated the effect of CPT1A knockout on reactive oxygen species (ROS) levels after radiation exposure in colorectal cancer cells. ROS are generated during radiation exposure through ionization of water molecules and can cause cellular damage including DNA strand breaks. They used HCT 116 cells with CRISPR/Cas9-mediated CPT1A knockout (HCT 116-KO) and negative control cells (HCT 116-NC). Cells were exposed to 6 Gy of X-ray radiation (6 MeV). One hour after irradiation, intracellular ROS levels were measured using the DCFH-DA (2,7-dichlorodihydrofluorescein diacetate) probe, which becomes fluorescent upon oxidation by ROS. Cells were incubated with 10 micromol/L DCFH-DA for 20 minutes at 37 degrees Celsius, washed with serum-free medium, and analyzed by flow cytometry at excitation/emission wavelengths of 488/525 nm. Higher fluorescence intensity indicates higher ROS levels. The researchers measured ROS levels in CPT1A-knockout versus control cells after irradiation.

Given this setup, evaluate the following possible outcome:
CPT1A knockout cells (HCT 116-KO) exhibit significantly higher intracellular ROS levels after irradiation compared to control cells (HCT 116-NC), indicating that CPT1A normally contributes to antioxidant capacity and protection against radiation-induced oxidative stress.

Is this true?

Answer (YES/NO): NO